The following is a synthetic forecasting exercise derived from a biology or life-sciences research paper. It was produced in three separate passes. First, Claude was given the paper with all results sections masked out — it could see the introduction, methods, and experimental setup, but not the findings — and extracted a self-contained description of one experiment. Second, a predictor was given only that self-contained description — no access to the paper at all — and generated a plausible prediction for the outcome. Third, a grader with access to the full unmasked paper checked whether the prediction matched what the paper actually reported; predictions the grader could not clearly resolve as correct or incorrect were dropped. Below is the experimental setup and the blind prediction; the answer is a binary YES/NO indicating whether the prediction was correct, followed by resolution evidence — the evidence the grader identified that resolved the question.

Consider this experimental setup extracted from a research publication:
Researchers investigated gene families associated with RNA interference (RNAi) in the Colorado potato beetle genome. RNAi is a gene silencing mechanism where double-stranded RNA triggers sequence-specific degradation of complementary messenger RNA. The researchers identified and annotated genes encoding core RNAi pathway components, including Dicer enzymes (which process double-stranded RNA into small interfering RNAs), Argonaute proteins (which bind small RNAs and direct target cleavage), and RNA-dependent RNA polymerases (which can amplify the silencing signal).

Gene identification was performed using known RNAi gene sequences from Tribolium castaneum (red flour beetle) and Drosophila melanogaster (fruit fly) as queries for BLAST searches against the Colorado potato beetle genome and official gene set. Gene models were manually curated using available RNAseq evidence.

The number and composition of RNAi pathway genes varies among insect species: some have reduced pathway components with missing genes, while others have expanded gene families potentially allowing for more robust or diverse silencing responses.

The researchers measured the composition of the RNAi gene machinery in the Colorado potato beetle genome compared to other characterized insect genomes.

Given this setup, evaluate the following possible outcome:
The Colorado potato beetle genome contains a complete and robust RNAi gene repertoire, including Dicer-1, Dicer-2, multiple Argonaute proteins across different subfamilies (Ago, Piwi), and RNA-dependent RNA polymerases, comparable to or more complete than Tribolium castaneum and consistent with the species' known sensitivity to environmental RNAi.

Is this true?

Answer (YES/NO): YES